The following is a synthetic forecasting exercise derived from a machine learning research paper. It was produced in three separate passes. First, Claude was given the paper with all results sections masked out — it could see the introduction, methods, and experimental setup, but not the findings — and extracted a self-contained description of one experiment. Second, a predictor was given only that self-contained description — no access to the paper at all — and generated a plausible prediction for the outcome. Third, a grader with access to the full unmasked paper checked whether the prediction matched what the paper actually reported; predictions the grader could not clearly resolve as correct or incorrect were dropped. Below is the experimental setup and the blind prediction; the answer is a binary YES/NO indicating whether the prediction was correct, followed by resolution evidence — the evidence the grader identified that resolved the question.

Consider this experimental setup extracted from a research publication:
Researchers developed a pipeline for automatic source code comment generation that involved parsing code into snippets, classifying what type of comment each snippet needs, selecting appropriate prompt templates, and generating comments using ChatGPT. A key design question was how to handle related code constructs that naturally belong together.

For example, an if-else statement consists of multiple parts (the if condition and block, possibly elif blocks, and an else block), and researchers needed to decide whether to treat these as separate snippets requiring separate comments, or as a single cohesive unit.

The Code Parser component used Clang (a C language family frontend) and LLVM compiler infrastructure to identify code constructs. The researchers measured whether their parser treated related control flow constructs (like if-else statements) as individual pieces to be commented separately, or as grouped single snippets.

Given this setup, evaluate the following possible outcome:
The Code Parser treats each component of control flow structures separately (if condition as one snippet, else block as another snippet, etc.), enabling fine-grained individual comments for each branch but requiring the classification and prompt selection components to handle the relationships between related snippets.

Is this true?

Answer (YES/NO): NO